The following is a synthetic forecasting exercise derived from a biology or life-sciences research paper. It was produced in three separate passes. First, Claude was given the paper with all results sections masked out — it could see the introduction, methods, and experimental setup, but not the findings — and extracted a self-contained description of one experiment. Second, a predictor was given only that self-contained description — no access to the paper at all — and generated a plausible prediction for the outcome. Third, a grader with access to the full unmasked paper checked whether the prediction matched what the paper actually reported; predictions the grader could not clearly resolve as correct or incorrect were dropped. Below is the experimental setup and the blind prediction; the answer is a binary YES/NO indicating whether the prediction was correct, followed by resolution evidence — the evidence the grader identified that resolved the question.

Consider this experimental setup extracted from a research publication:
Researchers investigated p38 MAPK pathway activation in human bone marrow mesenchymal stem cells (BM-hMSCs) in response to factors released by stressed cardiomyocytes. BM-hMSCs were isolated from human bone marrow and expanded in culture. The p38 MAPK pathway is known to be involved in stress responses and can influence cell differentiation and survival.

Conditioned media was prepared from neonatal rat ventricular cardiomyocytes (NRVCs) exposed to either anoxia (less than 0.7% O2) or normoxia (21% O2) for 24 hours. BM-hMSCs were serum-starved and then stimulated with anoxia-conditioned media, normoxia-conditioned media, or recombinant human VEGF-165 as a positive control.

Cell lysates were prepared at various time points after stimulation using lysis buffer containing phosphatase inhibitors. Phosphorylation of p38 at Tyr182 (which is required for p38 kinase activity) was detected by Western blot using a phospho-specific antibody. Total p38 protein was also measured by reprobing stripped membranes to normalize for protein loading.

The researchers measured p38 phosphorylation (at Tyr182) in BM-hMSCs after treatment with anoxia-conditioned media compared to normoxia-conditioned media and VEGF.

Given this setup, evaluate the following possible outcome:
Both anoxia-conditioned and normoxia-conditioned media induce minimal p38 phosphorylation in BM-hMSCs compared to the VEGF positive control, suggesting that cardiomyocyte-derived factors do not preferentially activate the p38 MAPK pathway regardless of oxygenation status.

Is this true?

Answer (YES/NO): NO